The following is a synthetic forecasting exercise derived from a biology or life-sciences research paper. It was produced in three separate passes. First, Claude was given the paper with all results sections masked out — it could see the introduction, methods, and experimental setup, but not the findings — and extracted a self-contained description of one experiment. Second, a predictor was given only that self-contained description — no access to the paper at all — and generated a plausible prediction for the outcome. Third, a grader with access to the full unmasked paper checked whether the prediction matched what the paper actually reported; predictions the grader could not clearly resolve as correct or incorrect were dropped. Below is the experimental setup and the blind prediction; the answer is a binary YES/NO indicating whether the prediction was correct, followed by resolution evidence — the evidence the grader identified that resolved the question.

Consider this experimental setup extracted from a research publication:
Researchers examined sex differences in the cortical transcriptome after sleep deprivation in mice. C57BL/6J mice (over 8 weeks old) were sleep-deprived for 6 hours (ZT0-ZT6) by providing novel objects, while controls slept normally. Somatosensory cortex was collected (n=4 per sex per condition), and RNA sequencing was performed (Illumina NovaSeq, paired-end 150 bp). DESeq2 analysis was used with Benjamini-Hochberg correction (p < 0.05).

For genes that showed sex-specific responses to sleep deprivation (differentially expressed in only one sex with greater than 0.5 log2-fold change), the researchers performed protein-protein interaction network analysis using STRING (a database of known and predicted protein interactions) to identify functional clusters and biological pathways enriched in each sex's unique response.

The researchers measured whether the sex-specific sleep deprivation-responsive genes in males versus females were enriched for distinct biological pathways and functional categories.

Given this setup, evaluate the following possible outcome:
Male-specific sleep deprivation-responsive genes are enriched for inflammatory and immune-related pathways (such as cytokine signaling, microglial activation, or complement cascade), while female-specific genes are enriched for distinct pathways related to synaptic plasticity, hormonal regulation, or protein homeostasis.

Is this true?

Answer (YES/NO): NO